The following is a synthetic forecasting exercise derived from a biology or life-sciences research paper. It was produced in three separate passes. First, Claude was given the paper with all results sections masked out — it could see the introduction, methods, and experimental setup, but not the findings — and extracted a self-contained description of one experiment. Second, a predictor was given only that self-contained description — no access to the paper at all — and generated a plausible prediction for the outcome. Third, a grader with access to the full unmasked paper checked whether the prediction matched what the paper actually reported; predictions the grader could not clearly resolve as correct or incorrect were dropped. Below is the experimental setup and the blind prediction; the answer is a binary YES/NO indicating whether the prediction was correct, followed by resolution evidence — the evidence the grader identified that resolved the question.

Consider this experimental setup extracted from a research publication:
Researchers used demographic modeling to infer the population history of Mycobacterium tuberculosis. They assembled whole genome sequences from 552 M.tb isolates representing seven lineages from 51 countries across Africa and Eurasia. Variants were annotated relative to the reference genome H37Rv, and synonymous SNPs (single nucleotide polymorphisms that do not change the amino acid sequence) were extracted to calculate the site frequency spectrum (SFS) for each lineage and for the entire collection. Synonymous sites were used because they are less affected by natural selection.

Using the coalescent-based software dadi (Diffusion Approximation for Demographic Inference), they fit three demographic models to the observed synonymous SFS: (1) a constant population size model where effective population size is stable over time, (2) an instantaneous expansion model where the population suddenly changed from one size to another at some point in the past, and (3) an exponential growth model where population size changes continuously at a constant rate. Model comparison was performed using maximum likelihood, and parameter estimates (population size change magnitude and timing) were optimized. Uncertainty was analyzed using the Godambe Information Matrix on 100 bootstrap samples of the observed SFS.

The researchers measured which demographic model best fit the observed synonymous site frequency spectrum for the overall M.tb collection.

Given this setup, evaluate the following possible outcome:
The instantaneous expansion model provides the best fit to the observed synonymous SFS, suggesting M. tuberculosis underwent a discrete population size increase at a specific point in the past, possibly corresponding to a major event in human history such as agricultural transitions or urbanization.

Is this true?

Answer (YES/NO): NO